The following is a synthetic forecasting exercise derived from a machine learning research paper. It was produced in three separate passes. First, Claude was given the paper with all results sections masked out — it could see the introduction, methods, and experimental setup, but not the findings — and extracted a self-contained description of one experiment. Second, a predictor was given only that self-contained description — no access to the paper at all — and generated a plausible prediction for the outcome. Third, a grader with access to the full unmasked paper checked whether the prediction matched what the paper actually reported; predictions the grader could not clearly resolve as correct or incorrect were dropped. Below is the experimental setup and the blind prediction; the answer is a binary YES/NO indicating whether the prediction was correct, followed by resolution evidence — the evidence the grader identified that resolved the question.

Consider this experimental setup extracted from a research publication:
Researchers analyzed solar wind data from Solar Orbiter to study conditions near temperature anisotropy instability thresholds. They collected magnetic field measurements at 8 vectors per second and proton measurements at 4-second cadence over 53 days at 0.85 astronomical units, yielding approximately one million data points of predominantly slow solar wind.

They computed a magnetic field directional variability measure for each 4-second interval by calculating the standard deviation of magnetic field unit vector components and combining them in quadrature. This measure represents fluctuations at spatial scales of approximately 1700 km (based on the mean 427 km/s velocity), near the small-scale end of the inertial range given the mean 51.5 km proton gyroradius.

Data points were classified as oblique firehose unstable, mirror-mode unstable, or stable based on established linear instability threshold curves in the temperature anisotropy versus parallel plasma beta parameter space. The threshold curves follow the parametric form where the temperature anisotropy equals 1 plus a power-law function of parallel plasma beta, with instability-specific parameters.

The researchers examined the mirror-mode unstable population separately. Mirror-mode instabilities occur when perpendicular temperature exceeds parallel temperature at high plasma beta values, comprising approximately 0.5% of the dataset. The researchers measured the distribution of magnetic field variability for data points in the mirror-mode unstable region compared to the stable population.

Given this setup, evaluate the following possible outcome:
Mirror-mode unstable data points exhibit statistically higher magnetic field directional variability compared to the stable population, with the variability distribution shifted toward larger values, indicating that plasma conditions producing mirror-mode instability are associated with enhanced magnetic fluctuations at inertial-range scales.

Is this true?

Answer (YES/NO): YES